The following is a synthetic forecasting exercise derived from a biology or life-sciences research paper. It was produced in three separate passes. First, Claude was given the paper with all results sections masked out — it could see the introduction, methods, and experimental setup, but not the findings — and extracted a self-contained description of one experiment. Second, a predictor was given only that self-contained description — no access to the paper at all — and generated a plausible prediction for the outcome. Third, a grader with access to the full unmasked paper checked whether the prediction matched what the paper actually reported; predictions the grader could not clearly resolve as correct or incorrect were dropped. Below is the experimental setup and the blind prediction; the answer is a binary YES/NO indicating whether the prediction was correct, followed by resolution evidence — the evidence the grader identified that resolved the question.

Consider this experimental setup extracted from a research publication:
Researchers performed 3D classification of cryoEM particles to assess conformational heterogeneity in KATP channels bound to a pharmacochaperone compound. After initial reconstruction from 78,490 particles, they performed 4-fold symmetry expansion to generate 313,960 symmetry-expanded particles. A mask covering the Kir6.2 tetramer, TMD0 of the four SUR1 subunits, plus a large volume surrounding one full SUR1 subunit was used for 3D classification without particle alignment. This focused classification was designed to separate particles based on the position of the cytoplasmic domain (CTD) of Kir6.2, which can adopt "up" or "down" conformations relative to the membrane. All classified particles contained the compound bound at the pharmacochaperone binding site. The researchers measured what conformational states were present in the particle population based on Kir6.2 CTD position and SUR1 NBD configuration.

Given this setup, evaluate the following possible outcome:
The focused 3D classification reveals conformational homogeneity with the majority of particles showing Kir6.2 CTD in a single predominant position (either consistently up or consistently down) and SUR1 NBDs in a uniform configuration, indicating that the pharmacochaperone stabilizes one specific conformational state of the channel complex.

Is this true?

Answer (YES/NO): NO